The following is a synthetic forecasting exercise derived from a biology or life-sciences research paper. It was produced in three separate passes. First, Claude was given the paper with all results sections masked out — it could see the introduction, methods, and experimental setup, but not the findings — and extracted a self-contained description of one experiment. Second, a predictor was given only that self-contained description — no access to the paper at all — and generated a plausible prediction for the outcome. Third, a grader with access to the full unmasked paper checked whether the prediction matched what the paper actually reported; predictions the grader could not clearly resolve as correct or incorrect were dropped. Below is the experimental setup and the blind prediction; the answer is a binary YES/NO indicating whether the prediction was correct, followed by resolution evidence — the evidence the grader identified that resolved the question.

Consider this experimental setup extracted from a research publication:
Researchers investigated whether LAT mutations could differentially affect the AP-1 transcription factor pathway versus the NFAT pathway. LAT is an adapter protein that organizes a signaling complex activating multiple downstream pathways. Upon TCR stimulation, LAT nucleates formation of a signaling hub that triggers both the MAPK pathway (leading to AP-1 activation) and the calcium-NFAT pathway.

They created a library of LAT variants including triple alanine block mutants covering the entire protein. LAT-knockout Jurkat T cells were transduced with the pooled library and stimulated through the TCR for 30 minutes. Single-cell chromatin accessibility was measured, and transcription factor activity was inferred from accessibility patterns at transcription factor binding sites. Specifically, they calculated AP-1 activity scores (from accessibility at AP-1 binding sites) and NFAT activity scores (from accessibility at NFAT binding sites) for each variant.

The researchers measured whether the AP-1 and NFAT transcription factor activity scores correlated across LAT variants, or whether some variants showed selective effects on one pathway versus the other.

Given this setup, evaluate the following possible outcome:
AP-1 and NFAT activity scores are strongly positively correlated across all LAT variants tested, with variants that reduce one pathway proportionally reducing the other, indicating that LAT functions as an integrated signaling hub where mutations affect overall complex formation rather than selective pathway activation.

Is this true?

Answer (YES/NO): YES